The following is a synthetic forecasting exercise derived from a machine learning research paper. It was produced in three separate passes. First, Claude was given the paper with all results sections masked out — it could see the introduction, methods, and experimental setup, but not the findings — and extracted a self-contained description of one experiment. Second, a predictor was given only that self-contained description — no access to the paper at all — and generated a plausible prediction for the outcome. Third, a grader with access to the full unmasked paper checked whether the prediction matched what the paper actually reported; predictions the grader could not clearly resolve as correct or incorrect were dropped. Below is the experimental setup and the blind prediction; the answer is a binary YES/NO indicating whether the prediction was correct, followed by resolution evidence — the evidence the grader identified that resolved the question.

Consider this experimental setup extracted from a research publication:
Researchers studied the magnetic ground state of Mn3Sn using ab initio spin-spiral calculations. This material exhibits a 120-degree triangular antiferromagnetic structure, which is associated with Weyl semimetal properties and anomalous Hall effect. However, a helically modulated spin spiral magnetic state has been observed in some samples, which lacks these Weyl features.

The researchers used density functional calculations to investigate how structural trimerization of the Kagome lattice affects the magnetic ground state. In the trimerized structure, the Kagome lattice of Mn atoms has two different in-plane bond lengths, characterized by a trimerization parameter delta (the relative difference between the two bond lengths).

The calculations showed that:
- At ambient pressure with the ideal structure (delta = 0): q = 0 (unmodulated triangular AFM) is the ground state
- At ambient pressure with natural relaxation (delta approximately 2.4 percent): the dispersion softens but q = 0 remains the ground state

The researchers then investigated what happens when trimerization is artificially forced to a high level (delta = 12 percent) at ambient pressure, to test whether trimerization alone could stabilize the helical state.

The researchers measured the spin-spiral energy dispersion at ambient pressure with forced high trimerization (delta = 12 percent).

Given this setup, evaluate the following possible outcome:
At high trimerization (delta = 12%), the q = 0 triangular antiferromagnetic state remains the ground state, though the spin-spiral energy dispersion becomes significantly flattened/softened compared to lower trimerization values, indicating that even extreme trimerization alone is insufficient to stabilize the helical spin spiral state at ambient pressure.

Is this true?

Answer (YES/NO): NO